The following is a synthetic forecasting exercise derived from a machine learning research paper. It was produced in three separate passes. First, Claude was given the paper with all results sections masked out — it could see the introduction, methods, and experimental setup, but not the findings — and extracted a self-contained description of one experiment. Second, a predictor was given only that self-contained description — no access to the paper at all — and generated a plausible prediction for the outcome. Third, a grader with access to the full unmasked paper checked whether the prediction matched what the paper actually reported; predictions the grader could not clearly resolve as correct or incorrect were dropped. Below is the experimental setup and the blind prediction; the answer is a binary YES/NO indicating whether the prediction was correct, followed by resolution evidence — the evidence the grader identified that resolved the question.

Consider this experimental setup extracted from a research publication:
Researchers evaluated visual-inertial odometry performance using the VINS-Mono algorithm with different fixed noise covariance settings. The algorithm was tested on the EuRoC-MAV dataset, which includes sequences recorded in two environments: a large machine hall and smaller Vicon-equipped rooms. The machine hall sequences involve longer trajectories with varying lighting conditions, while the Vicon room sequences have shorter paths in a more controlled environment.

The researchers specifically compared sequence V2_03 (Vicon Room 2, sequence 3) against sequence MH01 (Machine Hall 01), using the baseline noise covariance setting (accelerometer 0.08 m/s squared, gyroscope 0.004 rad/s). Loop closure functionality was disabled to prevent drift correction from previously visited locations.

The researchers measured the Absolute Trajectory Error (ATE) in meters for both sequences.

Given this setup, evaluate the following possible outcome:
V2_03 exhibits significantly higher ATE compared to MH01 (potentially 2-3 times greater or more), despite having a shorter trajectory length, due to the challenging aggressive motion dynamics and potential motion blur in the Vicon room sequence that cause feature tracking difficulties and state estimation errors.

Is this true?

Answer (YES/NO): NO